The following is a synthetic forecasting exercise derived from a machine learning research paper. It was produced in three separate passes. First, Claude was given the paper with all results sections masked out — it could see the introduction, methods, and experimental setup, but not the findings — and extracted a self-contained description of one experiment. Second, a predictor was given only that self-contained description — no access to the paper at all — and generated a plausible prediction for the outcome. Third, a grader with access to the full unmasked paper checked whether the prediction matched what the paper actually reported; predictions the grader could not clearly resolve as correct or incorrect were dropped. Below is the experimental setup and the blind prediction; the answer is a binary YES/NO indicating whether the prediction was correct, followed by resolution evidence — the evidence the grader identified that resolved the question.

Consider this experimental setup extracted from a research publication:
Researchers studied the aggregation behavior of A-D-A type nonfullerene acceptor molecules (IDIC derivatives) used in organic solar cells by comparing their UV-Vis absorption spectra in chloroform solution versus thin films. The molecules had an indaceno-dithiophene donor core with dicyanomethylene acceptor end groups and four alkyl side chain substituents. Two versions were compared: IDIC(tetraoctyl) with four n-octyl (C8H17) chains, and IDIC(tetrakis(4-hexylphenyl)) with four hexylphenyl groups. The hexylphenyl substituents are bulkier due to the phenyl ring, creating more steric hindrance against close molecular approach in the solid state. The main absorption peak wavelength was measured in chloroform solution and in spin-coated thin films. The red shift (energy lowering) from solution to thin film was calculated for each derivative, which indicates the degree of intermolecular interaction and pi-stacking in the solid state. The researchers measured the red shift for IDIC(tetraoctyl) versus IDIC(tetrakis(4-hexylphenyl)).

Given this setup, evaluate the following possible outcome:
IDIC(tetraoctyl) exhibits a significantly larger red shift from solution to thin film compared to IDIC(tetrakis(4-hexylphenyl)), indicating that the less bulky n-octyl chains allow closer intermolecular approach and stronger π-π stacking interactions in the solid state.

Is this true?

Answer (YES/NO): YES